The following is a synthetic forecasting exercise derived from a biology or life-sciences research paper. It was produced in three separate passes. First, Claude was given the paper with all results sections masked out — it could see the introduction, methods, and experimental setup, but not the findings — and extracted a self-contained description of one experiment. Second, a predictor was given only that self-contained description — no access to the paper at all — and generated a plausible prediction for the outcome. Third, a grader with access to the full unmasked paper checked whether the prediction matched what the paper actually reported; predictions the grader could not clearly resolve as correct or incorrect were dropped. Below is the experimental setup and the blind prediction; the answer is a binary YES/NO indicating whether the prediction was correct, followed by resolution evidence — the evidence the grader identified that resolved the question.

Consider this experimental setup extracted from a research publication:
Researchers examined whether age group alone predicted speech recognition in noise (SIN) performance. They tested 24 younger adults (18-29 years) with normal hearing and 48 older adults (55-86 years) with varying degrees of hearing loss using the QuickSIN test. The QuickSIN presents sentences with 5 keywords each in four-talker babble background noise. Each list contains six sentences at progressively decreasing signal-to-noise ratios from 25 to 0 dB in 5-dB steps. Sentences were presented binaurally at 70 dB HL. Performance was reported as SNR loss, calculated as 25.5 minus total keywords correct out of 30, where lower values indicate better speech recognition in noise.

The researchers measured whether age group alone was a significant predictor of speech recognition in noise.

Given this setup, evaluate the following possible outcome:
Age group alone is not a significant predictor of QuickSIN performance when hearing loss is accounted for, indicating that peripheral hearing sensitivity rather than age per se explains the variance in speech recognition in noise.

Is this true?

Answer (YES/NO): NO